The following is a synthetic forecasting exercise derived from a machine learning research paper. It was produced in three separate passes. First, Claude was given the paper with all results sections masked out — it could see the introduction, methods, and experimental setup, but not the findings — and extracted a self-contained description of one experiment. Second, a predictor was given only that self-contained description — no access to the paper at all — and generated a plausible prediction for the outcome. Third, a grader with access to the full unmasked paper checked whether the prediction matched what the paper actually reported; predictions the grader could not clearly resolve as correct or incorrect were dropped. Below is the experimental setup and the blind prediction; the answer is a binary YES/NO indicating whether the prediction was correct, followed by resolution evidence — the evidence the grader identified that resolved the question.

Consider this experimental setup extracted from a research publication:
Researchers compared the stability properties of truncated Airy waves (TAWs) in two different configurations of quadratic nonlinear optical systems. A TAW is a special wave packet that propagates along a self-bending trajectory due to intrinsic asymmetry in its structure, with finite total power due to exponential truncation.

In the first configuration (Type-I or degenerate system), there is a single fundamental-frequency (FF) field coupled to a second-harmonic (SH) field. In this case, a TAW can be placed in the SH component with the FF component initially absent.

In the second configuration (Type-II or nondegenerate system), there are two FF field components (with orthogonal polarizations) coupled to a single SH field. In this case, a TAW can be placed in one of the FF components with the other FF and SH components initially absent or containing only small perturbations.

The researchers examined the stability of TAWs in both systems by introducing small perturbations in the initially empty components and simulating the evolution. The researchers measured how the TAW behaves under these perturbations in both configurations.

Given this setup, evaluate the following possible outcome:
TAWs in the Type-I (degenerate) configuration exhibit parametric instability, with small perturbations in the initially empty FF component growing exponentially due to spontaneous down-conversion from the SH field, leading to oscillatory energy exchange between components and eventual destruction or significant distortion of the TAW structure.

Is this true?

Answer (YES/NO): NO